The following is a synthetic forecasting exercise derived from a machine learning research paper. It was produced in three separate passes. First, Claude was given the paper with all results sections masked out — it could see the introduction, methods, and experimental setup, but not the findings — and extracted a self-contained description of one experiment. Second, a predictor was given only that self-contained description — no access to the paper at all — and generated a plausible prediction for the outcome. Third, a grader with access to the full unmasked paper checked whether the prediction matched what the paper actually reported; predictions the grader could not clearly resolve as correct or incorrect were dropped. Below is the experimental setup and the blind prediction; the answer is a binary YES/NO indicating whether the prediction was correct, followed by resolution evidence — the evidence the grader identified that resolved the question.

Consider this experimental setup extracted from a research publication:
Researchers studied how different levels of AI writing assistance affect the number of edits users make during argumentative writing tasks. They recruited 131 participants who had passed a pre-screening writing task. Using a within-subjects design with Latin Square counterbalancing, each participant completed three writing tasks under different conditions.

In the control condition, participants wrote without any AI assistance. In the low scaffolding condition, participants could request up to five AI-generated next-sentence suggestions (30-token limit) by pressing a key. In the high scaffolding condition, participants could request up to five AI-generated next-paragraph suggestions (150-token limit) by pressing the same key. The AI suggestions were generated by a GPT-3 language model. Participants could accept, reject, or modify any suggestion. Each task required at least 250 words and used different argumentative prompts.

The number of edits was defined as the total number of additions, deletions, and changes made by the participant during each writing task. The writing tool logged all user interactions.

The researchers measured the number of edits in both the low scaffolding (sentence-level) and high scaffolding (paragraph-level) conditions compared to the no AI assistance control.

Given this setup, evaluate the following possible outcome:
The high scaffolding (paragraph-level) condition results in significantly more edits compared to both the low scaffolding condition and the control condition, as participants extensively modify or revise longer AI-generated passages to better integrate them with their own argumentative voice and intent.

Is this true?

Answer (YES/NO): NO